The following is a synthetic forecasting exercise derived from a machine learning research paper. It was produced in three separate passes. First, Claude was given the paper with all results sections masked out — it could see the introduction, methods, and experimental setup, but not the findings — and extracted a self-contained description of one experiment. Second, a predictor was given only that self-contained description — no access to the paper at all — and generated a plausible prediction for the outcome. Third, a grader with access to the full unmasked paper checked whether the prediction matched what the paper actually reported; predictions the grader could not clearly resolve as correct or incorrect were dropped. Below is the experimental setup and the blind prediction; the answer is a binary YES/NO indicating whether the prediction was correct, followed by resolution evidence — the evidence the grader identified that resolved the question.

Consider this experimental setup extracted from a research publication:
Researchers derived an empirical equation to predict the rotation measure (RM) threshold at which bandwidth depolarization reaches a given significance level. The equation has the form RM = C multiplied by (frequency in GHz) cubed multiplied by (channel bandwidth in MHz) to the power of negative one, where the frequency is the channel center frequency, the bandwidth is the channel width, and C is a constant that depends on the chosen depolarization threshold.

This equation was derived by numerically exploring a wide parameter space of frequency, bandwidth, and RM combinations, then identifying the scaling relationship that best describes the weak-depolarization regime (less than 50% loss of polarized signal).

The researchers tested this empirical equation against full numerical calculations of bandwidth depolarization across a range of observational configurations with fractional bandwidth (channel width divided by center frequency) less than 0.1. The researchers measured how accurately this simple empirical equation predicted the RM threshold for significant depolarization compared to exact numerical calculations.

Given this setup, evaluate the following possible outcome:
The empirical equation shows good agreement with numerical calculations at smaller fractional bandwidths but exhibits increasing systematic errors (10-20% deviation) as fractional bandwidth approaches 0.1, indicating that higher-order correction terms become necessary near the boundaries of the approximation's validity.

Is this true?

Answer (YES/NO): NO